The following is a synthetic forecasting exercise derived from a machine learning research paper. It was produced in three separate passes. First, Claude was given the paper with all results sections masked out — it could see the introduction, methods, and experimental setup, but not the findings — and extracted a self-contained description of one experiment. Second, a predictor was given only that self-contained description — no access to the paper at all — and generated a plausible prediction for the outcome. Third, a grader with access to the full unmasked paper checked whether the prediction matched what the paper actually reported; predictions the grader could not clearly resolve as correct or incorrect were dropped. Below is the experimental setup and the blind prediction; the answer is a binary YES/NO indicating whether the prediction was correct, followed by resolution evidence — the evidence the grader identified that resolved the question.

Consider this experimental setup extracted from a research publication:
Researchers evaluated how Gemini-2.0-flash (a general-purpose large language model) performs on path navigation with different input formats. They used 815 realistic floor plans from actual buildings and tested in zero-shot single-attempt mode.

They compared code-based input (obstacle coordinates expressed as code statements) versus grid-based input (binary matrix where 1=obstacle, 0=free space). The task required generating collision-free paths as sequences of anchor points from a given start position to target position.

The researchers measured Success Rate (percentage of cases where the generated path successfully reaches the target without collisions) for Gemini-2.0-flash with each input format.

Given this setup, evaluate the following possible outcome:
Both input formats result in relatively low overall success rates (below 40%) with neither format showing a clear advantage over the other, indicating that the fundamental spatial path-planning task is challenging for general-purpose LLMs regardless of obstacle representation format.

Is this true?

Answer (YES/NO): NO